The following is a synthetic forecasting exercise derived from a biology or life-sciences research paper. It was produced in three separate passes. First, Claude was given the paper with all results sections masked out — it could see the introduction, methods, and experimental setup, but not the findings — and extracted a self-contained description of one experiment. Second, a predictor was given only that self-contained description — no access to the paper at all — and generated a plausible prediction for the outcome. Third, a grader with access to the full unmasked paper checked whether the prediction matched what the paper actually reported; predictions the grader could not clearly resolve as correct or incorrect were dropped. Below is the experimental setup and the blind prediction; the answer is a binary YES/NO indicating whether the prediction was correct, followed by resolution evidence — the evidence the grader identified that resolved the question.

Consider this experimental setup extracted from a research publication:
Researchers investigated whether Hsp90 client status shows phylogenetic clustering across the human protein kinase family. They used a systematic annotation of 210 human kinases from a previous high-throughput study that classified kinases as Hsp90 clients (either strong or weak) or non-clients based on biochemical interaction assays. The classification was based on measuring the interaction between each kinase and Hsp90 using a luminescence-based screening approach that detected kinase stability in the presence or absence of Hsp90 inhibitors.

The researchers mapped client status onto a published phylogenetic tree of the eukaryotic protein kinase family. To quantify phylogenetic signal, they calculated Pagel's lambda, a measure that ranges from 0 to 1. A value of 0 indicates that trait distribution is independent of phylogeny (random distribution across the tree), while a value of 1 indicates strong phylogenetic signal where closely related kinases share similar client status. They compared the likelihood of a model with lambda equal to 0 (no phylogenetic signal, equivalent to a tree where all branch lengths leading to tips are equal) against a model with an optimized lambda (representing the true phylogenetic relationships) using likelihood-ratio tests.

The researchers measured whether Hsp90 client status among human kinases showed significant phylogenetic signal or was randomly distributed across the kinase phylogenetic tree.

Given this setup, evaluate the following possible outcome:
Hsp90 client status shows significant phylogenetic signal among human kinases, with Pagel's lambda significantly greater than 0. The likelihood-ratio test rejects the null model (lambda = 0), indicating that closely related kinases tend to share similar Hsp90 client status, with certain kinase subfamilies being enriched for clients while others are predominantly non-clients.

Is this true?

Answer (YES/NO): YES